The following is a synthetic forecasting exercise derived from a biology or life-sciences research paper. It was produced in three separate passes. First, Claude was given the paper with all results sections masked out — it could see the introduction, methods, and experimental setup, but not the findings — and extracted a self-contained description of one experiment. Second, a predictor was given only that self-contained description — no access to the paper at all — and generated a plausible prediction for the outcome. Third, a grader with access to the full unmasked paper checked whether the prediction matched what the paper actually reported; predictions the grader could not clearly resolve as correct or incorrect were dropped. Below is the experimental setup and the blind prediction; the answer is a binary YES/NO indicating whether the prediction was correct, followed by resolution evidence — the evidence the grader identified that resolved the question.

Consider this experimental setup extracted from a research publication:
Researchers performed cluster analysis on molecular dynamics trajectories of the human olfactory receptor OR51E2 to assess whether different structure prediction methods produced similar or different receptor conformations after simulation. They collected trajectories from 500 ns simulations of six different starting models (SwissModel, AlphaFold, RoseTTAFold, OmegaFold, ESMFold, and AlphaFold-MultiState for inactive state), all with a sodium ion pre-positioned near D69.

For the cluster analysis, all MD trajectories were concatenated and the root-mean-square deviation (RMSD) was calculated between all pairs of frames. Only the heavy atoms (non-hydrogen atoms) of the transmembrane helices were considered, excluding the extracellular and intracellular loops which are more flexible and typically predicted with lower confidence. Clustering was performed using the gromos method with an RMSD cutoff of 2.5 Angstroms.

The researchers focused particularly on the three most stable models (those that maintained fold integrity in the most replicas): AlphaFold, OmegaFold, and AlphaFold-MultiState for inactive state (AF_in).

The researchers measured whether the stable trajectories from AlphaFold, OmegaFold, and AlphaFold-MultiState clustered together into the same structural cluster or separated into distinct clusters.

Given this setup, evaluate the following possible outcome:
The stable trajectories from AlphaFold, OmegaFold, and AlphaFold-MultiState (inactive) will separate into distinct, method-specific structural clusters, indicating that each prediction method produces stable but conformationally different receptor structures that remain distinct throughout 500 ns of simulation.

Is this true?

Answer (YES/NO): NO